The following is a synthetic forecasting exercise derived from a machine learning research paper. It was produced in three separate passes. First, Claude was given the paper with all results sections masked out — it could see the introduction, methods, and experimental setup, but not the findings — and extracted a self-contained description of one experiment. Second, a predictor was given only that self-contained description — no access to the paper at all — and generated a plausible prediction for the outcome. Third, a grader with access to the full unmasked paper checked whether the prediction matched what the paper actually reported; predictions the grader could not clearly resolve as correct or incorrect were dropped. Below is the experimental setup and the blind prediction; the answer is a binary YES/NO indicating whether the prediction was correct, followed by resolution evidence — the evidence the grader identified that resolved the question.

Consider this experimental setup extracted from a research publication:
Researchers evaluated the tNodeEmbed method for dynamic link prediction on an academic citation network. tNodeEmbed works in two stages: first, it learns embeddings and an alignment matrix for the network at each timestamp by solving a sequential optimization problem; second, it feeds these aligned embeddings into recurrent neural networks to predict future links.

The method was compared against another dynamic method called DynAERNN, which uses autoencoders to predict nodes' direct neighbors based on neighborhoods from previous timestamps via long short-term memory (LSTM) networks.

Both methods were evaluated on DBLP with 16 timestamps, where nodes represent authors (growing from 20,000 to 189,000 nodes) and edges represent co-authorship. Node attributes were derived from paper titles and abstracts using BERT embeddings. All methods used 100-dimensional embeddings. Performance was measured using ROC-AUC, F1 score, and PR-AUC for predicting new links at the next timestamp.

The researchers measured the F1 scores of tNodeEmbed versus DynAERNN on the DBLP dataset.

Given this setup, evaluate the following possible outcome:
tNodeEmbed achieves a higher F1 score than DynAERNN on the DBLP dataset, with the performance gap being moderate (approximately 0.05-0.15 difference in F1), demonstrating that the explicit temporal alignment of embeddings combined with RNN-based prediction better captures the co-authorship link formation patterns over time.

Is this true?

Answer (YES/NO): NO